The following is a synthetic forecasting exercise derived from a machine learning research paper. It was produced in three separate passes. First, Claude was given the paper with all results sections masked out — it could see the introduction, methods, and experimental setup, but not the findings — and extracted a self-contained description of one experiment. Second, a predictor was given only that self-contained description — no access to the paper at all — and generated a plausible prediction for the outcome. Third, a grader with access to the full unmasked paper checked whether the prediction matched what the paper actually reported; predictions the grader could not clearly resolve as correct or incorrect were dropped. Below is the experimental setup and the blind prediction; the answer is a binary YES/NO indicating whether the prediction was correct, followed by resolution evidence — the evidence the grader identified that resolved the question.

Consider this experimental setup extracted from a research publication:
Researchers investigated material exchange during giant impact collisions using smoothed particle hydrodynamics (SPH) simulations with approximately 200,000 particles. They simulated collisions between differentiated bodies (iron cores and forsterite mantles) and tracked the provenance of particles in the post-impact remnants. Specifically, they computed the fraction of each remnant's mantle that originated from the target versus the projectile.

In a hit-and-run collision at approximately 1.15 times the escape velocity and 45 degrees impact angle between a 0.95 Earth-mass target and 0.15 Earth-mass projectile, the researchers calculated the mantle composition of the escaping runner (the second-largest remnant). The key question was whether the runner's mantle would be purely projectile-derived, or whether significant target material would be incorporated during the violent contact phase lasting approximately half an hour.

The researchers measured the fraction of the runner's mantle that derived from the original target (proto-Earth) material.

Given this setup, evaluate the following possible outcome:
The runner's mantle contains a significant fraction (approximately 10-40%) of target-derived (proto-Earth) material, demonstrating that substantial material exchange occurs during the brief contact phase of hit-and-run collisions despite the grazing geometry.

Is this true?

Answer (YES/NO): YES